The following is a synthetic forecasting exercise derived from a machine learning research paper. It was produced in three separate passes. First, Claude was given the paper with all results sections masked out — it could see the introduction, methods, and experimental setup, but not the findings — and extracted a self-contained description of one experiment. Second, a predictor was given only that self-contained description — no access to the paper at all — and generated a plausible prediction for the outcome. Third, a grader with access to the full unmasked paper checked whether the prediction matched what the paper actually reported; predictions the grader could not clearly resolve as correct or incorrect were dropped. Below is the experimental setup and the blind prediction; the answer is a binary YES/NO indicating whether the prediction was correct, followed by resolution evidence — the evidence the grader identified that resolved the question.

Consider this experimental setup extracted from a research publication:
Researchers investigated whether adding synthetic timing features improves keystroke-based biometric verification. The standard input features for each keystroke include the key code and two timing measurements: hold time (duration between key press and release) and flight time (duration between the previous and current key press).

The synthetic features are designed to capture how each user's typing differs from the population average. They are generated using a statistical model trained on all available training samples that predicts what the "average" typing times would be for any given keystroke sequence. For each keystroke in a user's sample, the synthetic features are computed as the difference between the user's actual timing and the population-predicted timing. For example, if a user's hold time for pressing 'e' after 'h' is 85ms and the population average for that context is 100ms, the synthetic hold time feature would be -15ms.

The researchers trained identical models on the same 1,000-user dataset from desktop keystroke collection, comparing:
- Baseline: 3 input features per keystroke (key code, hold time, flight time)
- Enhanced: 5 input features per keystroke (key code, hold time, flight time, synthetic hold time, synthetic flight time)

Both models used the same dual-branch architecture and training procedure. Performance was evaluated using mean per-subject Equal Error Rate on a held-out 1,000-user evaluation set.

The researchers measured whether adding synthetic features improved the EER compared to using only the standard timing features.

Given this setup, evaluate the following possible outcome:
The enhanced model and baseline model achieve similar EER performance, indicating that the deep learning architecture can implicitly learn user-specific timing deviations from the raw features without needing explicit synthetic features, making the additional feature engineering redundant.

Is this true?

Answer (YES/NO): NO